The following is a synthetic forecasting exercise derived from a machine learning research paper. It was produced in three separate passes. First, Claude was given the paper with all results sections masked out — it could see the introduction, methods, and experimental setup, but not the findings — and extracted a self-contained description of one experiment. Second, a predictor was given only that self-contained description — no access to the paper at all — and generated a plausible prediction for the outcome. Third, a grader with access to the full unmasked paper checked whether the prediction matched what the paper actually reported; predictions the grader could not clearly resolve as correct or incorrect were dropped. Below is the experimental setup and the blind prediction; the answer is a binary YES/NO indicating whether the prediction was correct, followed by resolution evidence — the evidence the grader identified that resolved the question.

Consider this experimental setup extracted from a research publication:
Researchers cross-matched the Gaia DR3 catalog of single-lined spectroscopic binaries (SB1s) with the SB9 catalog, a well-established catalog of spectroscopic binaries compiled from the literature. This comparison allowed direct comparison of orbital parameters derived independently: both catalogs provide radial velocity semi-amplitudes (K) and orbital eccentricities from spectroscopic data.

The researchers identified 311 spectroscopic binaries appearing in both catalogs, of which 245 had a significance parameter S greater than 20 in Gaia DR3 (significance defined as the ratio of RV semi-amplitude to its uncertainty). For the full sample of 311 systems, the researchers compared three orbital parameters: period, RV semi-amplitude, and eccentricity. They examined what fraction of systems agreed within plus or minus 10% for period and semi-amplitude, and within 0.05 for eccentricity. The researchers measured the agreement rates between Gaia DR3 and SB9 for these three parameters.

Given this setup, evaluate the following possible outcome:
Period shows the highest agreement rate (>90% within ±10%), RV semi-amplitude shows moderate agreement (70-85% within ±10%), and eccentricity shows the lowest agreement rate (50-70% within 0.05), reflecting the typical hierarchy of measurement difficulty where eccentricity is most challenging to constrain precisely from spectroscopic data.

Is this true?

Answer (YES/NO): NO